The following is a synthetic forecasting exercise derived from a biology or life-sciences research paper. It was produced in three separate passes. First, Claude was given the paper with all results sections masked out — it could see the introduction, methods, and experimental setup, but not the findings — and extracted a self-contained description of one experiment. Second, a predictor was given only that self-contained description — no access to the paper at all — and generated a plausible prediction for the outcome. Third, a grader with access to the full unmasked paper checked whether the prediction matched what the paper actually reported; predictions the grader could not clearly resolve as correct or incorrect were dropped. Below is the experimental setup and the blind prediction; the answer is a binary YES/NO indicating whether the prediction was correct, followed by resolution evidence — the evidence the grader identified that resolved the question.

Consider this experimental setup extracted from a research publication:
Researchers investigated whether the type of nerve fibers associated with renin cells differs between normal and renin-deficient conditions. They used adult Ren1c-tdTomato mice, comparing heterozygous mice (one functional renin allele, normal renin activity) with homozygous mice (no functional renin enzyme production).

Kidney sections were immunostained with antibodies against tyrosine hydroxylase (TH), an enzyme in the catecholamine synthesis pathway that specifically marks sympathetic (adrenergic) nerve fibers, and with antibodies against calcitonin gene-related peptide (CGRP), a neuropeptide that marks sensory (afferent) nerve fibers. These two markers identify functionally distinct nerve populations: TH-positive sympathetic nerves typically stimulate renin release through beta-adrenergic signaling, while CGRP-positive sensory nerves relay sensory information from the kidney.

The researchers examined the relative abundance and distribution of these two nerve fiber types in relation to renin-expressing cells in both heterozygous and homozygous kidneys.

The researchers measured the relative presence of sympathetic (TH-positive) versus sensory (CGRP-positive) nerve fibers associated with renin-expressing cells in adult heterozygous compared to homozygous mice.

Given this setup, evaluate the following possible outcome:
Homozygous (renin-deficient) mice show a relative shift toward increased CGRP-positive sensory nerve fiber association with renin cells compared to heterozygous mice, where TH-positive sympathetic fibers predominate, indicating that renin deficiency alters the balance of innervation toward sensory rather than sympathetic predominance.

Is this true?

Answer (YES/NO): NO